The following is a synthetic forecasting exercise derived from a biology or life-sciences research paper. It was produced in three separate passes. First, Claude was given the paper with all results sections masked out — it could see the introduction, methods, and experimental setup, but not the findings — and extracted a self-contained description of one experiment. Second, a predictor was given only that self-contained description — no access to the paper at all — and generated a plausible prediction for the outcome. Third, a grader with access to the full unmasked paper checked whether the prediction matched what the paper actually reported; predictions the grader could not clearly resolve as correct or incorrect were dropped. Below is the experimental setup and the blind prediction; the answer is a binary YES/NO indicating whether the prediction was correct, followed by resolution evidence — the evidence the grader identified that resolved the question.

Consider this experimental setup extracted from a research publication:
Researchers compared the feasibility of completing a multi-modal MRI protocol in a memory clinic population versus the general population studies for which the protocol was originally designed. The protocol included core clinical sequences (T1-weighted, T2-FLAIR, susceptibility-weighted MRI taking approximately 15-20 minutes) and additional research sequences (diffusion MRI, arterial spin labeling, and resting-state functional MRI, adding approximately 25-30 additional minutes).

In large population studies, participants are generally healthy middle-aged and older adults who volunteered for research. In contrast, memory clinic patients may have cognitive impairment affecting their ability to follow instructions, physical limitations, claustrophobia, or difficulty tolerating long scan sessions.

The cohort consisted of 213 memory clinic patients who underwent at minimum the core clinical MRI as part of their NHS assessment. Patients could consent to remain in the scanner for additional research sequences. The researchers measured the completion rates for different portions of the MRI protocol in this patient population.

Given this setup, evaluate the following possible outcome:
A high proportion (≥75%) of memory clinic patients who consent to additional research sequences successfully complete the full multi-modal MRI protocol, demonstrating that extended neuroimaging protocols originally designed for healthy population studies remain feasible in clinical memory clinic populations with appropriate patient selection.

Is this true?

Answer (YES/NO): NO